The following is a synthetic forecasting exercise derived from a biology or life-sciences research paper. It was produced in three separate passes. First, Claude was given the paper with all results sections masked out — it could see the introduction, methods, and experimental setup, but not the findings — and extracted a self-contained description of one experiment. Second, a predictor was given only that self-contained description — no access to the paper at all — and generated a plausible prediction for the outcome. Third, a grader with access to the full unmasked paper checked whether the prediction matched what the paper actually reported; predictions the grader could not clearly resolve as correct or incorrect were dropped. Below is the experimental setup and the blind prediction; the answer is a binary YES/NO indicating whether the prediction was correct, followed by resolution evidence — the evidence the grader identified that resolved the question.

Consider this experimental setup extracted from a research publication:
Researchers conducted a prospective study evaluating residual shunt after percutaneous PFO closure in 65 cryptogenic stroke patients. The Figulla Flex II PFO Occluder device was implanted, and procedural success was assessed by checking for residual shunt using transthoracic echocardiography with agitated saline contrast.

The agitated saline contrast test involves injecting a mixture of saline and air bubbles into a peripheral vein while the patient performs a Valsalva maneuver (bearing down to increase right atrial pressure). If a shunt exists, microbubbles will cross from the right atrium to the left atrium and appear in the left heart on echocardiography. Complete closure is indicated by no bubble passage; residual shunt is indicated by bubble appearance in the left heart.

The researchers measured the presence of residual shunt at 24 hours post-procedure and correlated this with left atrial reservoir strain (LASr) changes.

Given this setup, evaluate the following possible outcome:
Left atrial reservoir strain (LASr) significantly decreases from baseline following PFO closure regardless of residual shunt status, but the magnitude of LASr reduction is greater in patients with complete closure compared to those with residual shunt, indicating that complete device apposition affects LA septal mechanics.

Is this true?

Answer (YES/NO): NO